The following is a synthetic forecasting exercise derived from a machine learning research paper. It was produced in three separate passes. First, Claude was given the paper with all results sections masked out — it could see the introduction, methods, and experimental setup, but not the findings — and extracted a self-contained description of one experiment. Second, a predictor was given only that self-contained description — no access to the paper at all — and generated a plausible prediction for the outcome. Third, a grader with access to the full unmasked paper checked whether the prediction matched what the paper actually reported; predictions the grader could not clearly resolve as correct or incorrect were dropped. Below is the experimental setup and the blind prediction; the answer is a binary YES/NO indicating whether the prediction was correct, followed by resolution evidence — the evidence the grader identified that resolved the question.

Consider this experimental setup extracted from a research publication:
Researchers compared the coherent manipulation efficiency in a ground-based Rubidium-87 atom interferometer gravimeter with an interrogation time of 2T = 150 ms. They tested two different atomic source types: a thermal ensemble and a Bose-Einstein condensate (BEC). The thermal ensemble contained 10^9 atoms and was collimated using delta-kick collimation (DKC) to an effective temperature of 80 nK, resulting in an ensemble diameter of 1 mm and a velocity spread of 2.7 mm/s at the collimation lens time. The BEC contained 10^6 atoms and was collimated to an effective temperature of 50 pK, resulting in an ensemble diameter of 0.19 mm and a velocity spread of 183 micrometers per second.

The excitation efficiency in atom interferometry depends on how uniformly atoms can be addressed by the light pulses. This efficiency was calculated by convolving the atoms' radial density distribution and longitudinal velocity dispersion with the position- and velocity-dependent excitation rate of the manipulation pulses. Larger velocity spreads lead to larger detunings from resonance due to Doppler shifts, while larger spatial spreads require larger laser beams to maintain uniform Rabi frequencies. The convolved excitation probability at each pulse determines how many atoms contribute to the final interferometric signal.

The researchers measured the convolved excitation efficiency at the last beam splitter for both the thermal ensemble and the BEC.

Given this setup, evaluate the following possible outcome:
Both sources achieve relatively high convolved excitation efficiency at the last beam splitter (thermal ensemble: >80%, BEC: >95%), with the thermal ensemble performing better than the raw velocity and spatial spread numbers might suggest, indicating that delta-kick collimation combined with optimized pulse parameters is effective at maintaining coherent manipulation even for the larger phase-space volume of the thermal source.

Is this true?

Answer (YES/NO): NO